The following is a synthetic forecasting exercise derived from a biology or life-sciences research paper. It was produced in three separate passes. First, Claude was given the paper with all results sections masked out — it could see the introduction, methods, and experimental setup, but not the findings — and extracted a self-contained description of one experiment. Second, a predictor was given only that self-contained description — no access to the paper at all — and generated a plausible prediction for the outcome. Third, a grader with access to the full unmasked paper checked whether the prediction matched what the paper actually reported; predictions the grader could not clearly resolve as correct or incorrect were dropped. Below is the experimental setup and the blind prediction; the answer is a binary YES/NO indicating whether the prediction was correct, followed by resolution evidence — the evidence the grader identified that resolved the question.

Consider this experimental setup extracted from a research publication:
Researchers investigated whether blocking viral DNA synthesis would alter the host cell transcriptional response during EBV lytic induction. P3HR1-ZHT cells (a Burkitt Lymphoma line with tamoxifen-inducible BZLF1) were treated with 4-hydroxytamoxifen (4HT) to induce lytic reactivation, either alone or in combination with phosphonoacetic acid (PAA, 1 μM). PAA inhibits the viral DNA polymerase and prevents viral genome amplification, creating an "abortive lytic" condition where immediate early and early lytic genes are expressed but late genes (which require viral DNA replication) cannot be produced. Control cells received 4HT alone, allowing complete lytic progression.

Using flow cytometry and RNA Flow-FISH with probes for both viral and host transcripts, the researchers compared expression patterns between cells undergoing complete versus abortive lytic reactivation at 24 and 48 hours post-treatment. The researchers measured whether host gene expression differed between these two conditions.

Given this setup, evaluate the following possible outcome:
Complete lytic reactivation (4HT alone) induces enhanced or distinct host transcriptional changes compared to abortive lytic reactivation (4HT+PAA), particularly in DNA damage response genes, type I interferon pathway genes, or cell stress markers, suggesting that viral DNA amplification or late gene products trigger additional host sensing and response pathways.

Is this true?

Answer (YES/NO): NO